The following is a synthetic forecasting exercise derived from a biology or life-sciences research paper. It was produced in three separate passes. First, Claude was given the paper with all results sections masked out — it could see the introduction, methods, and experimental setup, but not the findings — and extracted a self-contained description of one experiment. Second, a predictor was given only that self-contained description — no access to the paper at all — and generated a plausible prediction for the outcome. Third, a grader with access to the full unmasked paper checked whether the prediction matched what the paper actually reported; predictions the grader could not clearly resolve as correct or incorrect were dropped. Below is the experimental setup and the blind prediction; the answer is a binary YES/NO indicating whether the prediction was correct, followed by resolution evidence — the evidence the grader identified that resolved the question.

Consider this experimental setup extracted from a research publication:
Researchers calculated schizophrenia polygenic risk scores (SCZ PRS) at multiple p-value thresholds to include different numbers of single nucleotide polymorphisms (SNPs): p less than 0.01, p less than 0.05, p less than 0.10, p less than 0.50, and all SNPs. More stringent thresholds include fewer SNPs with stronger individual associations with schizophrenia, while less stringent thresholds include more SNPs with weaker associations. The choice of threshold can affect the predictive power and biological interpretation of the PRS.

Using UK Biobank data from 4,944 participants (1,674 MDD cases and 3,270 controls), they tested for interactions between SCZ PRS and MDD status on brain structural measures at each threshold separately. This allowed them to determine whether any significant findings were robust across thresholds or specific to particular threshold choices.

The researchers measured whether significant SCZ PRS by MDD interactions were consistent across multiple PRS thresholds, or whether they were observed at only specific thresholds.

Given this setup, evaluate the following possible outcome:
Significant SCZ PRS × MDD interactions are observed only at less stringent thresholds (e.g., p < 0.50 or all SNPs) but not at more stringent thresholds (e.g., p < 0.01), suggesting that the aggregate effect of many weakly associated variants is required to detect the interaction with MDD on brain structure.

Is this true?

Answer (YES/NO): YES